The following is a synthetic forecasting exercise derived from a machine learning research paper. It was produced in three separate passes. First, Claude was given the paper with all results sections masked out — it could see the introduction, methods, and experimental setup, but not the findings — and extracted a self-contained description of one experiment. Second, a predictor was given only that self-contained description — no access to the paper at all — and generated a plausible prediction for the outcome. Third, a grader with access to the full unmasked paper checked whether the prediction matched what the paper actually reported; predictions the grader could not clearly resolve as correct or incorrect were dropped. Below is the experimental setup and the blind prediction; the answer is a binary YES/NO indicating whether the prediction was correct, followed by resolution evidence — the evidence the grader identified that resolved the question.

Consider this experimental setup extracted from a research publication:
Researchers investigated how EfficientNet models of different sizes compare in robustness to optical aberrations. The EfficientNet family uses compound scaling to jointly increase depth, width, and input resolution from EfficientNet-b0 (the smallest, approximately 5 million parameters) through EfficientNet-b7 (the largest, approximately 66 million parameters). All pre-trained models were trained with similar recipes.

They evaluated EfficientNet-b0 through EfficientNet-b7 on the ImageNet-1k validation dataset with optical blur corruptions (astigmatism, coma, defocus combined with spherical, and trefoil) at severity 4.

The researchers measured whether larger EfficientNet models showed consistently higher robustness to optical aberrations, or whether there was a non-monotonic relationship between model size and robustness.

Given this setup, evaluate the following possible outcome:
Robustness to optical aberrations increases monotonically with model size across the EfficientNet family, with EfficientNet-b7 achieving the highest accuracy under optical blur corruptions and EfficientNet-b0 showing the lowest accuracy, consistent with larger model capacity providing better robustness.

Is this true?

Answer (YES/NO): NO